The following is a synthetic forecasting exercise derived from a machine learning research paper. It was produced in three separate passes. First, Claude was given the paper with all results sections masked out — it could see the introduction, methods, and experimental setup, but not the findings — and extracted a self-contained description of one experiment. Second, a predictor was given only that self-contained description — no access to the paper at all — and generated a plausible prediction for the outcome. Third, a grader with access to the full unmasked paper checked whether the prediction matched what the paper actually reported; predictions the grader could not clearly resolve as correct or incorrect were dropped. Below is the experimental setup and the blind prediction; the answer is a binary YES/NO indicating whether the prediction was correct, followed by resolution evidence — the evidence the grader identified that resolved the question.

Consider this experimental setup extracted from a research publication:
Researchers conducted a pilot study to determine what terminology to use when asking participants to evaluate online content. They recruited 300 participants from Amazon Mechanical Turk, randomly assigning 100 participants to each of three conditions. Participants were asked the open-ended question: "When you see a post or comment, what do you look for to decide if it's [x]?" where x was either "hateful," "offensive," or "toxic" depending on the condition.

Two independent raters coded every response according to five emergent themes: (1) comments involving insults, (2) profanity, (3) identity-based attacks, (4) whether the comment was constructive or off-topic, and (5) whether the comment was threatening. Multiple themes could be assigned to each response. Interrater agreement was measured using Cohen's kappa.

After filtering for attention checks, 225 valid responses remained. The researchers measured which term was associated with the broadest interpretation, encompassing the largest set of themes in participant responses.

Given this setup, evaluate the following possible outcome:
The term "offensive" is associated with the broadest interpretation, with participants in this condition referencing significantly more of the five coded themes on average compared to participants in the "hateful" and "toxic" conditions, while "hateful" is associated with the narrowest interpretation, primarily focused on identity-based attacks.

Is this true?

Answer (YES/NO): NO